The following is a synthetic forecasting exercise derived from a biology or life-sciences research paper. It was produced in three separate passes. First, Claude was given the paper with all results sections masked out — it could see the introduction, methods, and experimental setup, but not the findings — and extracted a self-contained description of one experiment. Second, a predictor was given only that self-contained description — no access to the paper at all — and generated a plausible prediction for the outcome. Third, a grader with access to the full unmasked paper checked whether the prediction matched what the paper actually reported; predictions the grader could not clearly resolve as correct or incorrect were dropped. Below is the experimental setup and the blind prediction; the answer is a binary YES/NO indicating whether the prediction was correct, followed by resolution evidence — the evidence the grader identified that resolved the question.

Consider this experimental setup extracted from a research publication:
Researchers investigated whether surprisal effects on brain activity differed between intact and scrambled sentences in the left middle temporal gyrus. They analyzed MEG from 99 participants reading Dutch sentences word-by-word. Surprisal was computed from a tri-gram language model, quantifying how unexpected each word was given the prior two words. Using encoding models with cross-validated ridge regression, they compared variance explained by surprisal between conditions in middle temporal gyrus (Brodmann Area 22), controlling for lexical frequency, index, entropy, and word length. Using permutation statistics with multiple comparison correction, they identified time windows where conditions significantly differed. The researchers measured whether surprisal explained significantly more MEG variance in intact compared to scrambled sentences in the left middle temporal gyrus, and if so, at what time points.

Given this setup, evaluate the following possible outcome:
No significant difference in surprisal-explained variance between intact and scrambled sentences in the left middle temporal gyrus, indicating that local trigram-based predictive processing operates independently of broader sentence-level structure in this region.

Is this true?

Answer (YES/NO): NO